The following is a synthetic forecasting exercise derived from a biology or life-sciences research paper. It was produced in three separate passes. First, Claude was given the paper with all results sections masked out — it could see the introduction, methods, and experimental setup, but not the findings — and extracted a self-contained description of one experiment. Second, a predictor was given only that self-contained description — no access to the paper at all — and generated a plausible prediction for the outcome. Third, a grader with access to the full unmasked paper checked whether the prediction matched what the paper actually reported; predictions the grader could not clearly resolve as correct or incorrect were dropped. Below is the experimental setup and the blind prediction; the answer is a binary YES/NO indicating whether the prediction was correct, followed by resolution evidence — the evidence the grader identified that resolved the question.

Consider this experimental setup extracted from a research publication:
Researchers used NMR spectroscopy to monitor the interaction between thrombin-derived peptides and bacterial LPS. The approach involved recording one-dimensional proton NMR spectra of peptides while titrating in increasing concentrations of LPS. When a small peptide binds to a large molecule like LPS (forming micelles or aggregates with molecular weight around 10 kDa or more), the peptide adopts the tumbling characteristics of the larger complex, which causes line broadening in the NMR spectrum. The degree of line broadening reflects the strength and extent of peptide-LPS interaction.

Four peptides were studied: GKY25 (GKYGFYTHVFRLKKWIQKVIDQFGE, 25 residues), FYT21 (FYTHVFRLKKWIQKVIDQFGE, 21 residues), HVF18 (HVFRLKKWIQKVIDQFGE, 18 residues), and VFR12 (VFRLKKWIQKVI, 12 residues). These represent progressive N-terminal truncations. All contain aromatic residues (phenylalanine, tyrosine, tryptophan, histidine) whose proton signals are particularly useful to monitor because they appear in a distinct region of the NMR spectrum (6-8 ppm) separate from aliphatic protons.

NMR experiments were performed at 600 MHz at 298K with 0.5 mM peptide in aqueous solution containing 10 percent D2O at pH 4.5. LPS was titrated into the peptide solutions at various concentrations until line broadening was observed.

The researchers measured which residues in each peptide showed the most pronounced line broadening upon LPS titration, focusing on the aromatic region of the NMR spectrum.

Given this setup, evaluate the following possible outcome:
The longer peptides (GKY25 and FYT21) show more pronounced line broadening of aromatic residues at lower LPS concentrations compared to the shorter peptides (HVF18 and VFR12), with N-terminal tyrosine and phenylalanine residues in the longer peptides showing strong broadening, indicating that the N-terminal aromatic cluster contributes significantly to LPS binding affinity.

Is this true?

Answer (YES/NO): NO